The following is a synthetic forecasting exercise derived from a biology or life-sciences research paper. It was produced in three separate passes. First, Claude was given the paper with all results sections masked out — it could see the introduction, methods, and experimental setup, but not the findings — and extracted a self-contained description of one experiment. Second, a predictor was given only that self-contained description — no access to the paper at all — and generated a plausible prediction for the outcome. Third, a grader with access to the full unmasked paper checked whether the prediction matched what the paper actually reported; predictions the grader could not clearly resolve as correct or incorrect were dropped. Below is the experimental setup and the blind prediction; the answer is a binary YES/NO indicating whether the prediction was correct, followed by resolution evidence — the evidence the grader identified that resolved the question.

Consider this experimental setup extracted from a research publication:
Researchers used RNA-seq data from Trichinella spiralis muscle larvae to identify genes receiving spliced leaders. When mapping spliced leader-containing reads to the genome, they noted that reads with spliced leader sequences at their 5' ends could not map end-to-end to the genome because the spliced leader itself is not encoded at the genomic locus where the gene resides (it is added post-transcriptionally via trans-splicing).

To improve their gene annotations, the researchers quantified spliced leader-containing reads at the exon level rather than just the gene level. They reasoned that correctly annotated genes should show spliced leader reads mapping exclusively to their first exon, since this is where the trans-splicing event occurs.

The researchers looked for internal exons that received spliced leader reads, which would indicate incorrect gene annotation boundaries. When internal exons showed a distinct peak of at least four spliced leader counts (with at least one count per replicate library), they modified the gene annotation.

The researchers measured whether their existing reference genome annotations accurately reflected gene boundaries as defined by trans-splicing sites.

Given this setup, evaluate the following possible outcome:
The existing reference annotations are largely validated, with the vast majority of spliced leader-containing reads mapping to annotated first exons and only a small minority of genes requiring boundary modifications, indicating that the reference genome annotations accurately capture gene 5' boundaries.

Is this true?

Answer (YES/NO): NO